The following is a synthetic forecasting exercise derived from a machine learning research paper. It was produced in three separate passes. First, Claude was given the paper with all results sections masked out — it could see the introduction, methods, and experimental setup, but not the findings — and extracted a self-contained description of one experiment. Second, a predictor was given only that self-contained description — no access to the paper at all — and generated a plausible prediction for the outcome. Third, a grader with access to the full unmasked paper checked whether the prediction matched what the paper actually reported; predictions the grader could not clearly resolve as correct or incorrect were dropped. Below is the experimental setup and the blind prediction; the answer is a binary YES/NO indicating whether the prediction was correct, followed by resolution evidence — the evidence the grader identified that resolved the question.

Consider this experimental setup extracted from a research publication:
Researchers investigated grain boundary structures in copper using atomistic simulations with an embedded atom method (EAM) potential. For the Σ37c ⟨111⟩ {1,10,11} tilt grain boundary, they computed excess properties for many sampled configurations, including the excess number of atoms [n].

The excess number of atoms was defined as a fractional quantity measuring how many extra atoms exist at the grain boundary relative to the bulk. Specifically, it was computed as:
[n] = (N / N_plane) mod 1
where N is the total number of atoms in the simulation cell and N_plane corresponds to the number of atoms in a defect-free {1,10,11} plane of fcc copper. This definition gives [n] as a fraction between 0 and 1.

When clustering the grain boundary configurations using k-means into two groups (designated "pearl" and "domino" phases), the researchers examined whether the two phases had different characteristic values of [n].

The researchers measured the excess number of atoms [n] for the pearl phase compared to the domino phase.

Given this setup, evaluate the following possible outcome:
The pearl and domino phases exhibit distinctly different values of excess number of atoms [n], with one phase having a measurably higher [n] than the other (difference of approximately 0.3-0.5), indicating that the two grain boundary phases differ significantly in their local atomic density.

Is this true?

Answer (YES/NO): NO